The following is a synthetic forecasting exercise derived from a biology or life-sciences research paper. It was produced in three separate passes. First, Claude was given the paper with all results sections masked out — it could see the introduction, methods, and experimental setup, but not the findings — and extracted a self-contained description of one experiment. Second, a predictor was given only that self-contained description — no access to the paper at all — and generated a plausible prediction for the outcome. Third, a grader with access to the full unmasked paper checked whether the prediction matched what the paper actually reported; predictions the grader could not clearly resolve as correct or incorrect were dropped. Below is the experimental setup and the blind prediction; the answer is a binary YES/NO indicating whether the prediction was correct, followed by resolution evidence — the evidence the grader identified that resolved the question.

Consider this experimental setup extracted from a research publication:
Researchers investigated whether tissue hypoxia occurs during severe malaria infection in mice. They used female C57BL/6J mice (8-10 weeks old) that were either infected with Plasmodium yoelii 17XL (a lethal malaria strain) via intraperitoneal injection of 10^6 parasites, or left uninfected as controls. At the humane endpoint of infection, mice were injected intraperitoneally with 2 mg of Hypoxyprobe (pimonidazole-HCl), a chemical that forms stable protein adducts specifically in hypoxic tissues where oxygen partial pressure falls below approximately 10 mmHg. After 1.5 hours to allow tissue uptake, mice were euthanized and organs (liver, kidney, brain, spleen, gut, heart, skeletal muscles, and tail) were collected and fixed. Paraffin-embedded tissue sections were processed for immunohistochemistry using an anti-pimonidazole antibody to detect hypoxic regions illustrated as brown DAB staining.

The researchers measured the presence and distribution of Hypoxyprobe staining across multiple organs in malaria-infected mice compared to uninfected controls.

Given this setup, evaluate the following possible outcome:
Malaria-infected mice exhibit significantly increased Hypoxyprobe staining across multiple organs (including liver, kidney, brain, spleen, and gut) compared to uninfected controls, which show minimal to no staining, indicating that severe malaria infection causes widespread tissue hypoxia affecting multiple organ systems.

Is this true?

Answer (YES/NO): NO